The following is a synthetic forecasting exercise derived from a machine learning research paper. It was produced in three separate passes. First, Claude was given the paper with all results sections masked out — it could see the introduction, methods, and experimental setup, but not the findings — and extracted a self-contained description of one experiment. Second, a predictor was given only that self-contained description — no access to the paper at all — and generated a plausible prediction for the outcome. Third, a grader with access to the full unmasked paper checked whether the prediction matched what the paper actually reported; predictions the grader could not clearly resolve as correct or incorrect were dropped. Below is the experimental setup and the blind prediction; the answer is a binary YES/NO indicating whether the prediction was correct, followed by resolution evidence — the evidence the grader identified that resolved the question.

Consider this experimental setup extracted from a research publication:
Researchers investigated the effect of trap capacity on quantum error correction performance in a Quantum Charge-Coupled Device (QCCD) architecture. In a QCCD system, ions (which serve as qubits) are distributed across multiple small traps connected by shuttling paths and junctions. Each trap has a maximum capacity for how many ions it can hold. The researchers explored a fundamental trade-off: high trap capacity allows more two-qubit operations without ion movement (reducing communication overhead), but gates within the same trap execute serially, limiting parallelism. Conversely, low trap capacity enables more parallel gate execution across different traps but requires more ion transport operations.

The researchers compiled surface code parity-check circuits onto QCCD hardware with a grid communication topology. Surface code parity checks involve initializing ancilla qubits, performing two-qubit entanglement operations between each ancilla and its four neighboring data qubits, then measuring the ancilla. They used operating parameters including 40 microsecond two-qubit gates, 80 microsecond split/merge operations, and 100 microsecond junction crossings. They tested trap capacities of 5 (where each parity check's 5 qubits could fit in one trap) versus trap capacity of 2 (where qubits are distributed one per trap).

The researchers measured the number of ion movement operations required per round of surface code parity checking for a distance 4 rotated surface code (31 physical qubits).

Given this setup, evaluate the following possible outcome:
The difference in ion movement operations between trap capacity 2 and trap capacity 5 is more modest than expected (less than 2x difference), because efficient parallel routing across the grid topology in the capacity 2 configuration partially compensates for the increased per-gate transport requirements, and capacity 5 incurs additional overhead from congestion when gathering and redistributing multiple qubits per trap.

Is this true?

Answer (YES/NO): YES